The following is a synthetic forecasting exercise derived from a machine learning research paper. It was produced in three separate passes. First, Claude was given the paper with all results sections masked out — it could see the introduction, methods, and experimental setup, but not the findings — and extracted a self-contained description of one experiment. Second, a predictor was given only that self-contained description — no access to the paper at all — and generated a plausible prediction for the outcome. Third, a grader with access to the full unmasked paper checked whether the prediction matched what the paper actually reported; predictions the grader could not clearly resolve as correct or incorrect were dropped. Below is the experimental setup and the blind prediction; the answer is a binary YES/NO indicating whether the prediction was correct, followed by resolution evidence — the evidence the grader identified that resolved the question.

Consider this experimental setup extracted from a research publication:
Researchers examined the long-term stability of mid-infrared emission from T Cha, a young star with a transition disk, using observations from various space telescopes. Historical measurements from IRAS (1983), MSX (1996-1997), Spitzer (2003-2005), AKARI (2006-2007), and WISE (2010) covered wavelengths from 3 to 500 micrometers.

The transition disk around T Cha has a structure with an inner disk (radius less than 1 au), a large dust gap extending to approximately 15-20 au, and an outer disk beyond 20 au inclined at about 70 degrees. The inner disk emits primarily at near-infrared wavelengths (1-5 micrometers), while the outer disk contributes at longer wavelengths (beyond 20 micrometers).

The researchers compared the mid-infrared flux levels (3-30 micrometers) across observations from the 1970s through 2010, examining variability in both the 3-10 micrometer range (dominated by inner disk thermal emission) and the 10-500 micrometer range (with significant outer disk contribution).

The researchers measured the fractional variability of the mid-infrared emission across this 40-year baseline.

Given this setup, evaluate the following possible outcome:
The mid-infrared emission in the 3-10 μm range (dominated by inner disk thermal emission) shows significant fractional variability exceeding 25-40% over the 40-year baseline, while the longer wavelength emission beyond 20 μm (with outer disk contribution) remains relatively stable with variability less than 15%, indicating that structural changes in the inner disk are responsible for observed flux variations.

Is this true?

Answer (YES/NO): NO